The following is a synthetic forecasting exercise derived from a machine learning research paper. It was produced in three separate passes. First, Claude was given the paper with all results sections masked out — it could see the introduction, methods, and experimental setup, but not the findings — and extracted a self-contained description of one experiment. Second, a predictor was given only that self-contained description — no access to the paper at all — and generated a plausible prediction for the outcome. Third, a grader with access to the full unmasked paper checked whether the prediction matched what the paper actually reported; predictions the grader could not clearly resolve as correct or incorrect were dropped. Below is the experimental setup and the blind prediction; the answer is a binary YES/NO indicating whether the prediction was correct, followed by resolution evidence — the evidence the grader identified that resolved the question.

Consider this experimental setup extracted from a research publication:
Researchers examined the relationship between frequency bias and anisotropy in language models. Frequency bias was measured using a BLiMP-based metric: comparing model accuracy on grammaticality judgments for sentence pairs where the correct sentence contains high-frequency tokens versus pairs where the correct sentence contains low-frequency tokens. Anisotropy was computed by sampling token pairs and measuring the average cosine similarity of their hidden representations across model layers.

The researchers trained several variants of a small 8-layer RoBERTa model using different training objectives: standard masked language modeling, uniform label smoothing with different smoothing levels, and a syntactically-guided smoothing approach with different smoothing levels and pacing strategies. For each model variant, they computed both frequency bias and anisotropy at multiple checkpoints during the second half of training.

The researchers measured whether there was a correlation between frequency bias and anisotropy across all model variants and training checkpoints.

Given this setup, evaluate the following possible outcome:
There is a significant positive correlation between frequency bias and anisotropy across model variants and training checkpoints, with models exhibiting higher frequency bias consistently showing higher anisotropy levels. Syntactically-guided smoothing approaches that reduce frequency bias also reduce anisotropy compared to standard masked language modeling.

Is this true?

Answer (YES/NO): YES